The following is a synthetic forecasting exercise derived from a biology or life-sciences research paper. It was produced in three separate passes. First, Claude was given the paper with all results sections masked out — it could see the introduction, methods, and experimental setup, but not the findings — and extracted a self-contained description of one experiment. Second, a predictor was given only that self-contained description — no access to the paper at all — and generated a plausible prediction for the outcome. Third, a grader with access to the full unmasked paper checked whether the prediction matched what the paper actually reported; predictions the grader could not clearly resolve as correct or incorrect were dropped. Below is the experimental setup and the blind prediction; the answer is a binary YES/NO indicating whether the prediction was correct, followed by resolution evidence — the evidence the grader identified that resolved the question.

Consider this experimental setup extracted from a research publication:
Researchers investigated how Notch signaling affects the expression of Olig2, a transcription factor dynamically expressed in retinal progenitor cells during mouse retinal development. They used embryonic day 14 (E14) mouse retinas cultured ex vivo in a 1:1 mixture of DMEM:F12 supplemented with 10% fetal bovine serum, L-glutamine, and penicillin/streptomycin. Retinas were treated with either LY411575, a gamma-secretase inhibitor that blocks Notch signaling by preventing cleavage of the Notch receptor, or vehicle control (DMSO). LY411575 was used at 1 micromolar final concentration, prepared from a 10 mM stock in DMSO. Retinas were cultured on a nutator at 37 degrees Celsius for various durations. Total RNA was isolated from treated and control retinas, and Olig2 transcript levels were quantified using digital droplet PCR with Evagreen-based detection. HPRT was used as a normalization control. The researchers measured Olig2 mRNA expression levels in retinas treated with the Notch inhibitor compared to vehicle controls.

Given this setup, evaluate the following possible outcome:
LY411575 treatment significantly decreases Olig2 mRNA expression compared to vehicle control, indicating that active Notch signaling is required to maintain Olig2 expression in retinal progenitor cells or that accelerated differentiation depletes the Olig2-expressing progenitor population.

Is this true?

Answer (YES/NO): NO